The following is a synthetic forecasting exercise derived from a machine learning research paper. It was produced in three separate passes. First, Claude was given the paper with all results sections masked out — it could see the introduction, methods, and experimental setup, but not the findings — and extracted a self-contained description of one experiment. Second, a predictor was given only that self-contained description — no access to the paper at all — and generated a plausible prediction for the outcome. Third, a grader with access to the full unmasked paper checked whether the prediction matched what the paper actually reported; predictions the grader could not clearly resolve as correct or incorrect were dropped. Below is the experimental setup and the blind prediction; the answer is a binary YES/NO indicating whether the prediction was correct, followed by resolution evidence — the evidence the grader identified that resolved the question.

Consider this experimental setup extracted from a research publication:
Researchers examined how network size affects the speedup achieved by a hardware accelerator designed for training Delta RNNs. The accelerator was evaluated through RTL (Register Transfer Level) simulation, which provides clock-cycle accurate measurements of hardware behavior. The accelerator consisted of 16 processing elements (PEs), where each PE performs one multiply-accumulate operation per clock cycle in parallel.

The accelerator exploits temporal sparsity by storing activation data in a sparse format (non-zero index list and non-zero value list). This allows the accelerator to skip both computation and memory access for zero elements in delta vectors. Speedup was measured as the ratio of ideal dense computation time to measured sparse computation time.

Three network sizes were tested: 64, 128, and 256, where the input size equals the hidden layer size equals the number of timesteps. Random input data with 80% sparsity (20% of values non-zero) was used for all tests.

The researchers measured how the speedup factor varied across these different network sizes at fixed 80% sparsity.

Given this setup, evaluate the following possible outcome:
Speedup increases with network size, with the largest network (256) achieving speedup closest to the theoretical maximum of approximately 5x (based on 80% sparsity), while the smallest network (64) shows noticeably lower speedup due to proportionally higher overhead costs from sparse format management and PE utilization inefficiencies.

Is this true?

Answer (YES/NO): YES